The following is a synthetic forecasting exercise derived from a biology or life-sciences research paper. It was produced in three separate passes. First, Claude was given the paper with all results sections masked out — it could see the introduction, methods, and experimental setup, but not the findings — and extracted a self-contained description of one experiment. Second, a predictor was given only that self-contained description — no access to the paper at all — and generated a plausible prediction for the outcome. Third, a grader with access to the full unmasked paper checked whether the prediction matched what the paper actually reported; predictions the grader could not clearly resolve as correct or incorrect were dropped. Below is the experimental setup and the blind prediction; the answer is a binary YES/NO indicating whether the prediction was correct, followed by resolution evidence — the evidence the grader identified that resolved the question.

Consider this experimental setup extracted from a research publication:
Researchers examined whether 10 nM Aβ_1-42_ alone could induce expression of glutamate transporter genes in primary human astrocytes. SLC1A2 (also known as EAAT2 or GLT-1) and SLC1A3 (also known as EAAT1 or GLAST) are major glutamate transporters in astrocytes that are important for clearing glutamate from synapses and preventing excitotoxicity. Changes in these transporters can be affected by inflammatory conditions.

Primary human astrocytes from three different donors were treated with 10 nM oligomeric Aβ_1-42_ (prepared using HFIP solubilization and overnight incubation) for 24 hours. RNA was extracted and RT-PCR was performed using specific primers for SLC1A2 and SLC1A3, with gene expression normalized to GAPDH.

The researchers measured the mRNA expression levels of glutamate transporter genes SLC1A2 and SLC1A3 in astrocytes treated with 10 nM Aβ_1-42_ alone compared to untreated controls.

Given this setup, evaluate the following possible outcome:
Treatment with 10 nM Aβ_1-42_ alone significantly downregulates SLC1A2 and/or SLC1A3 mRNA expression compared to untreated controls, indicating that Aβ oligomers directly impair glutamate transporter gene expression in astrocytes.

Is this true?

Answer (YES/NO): NO